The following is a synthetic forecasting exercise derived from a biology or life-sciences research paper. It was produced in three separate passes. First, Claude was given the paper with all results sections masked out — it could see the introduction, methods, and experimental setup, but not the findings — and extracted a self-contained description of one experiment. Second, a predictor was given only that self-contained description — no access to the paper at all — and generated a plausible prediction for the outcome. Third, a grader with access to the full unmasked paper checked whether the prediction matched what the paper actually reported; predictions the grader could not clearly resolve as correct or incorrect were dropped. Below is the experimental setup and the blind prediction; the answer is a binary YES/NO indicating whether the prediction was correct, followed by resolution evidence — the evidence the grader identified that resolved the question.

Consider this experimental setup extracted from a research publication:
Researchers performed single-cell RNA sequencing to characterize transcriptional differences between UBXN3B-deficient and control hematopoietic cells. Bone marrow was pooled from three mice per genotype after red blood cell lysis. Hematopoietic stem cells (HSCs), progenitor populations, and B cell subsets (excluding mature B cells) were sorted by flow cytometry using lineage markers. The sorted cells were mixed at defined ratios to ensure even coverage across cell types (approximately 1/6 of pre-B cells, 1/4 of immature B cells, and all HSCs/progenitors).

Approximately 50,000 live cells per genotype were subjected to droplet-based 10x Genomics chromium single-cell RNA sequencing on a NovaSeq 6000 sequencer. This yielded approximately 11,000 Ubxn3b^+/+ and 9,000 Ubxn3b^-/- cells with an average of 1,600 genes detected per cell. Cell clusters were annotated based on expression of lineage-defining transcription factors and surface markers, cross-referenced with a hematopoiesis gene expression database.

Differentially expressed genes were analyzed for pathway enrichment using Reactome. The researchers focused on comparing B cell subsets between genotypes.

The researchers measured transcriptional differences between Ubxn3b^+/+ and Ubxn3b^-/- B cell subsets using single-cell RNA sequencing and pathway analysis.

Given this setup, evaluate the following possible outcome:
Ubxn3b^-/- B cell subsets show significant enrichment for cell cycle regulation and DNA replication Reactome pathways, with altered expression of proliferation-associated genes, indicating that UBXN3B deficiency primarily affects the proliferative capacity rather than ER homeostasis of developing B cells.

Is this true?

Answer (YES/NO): YES